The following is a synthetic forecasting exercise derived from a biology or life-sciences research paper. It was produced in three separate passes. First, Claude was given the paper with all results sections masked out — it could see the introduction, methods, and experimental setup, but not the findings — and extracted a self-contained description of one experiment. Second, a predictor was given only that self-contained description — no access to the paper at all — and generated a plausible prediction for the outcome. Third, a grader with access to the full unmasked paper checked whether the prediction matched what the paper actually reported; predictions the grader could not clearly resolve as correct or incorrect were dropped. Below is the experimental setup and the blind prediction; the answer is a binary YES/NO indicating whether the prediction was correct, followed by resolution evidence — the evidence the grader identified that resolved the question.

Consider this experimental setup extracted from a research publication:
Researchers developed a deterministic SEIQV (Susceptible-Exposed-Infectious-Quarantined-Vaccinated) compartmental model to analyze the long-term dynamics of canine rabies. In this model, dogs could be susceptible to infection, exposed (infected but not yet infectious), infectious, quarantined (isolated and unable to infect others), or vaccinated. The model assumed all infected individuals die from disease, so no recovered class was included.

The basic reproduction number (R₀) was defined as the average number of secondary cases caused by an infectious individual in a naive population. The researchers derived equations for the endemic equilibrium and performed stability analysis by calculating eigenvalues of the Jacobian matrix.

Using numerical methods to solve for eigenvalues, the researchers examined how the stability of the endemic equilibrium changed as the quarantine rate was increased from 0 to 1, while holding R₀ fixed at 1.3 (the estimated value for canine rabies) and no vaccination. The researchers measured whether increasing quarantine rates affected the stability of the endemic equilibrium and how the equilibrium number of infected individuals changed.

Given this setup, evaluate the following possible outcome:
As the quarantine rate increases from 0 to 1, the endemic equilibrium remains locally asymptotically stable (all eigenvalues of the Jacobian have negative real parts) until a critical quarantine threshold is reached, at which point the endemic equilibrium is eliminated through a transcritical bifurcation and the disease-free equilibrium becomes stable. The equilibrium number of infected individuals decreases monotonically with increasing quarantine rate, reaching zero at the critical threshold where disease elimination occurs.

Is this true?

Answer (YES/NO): YES